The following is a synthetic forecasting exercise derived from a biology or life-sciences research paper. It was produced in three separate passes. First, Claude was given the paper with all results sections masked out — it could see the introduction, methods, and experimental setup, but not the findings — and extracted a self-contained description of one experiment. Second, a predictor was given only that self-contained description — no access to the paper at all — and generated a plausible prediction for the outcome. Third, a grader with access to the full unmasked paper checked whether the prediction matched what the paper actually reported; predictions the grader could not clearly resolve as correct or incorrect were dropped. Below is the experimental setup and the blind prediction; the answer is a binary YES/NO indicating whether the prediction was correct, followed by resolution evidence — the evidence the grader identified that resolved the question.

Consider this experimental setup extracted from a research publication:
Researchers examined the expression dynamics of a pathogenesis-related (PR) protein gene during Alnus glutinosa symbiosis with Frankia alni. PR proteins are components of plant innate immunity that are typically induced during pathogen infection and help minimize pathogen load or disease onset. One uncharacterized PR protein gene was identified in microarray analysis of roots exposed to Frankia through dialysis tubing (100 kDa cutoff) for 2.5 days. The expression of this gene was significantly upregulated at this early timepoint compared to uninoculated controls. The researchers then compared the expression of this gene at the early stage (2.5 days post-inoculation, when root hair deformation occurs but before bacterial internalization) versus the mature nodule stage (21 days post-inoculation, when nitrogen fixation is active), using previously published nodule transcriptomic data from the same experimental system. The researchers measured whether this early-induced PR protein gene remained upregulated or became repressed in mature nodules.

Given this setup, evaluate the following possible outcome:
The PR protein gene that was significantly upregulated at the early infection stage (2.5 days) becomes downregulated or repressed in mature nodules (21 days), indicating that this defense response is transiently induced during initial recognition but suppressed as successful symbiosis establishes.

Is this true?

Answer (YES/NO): YES